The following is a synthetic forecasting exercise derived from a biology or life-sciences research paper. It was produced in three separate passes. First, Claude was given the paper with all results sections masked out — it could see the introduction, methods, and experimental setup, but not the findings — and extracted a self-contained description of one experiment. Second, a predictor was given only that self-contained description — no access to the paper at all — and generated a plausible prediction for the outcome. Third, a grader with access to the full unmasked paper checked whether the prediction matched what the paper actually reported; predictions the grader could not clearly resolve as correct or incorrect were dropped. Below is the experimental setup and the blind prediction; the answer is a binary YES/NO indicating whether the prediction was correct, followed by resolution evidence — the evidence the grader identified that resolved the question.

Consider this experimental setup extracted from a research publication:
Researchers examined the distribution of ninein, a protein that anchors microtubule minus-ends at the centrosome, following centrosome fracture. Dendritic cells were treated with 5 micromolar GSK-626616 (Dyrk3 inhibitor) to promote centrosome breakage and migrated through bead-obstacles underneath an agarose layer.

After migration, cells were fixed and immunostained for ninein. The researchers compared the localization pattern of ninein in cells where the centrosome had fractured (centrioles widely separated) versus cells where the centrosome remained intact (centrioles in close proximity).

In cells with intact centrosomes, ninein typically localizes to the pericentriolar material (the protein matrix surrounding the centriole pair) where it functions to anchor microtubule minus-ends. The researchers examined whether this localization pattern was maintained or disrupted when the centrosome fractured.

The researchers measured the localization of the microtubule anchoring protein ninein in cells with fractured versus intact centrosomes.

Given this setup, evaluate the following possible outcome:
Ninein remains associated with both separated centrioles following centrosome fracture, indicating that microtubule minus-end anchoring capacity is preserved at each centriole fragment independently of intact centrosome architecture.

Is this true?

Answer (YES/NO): YES